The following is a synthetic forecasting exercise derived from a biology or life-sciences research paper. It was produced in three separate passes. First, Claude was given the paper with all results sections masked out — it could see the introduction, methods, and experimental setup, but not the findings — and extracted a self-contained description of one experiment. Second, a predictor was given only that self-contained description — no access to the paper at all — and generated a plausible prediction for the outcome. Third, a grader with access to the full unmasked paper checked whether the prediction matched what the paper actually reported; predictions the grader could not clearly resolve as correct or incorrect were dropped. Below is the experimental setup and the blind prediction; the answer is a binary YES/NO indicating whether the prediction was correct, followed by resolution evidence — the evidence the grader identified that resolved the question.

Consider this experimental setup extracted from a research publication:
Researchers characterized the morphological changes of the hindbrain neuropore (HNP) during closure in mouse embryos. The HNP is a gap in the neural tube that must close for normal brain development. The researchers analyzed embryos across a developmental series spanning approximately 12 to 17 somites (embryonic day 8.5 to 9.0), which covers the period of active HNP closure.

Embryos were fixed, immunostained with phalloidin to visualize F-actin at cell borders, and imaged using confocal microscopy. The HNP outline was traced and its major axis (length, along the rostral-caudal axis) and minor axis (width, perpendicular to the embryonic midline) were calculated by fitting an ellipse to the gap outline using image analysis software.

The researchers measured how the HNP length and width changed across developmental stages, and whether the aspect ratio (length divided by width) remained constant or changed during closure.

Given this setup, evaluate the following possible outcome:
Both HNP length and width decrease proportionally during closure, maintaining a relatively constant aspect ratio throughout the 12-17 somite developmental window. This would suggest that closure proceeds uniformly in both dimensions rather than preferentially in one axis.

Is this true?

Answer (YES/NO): NO